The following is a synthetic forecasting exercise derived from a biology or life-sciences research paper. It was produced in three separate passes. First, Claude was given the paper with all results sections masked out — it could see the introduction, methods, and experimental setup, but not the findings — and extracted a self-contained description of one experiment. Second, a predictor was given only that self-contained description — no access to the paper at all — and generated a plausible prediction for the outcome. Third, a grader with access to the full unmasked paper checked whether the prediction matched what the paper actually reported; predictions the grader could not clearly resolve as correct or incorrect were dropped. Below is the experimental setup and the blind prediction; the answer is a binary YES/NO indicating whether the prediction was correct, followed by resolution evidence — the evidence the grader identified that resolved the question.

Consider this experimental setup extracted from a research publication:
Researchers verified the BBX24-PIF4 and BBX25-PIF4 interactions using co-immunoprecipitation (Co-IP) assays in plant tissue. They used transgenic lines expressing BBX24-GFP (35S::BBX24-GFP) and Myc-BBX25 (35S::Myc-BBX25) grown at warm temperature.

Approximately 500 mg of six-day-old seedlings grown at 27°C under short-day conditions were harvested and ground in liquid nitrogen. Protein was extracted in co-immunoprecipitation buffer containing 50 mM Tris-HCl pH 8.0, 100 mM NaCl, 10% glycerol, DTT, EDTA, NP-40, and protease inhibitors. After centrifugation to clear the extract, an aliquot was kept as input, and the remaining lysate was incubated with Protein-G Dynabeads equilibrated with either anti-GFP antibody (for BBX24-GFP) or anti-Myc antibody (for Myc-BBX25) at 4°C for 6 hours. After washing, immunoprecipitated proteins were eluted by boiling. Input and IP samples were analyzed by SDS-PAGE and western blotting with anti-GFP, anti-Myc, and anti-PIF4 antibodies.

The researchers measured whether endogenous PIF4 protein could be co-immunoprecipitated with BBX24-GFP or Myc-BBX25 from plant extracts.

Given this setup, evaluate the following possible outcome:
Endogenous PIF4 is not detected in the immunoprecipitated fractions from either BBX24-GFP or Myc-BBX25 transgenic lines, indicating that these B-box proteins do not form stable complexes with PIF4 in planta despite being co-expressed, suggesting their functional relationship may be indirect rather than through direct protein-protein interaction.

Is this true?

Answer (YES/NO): NO